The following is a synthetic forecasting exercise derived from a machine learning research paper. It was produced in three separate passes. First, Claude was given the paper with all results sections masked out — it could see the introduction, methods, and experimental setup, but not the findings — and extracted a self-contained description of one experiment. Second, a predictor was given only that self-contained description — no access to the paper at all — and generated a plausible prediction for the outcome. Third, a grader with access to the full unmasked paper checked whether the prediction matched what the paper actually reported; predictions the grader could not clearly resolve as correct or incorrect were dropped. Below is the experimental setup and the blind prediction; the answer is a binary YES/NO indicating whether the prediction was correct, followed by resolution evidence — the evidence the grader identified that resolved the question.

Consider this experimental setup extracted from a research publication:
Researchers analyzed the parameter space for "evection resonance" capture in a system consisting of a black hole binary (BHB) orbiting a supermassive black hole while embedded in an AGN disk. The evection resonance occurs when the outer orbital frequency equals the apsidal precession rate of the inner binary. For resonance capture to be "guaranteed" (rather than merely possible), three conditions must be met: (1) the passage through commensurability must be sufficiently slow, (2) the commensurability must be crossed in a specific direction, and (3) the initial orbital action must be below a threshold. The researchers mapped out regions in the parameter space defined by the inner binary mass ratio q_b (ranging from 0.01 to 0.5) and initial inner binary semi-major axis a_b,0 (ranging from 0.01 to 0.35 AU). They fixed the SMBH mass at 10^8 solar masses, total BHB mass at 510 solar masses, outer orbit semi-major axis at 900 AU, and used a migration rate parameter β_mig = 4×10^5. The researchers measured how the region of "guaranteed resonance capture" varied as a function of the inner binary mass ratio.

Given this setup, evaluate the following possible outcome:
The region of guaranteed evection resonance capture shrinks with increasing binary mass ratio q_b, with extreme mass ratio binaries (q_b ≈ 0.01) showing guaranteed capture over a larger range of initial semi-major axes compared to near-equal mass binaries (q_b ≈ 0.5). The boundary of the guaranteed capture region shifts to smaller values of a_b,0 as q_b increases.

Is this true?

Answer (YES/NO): YES